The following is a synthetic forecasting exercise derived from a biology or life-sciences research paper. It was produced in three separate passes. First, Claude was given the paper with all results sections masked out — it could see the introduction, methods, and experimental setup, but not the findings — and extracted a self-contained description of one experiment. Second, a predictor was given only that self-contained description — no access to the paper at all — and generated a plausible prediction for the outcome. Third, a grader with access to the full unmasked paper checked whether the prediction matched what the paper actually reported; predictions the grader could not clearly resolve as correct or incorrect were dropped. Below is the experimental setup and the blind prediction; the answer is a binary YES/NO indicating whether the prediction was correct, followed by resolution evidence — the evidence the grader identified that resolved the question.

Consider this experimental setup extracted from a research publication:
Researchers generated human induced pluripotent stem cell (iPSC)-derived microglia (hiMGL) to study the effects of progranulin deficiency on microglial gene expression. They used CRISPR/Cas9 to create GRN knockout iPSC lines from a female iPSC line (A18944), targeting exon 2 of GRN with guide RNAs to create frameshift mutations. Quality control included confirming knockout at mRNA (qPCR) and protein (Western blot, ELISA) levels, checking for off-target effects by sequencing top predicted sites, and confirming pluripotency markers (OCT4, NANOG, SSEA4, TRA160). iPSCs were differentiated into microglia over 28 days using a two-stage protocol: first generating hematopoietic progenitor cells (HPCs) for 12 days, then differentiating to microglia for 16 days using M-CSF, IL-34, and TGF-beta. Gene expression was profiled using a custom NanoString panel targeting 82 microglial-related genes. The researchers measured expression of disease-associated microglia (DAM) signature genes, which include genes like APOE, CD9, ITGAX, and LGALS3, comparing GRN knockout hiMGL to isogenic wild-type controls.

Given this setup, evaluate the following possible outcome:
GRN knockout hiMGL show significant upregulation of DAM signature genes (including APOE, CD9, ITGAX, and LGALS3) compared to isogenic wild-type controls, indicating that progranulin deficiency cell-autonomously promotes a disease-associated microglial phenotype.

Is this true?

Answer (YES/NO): YES